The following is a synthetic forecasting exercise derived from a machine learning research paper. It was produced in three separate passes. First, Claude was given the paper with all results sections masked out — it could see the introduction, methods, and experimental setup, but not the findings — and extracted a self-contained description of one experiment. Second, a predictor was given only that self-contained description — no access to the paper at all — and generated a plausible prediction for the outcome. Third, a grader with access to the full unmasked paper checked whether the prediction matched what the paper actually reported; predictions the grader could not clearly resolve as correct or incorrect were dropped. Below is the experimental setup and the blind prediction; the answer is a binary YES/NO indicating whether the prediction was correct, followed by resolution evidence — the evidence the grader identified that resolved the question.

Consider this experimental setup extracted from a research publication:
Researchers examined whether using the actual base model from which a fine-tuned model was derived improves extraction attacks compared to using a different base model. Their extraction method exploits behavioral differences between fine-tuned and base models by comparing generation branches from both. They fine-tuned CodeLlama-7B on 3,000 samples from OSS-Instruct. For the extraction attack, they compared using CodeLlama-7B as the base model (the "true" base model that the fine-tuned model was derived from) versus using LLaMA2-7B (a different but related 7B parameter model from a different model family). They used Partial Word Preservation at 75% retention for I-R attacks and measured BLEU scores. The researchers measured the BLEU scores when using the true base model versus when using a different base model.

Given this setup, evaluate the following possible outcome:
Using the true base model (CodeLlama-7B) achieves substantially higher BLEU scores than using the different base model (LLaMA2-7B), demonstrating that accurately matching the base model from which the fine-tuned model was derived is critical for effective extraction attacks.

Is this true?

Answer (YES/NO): NO